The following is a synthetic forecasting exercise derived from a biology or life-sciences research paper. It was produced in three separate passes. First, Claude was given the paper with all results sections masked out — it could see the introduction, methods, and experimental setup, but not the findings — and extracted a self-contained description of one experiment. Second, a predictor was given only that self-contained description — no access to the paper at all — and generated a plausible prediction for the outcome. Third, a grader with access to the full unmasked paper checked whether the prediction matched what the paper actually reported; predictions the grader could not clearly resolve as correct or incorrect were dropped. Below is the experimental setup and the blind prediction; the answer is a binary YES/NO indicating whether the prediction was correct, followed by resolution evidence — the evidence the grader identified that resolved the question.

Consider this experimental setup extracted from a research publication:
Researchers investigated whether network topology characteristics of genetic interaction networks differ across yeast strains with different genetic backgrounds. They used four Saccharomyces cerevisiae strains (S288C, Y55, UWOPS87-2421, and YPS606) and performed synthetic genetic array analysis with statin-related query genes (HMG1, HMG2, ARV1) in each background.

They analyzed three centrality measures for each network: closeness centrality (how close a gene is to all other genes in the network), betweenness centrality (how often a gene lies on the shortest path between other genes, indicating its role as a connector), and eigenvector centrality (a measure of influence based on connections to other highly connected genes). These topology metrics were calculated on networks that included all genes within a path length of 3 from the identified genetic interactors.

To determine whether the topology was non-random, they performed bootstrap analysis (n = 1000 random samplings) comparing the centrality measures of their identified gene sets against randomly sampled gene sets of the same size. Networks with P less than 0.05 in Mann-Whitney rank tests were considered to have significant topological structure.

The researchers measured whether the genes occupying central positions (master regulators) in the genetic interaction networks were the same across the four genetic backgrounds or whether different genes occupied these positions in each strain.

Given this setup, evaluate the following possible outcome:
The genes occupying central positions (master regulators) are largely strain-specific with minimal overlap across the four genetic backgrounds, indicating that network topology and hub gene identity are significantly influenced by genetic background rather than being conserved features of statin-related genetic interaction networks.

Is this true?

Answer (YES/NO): YES